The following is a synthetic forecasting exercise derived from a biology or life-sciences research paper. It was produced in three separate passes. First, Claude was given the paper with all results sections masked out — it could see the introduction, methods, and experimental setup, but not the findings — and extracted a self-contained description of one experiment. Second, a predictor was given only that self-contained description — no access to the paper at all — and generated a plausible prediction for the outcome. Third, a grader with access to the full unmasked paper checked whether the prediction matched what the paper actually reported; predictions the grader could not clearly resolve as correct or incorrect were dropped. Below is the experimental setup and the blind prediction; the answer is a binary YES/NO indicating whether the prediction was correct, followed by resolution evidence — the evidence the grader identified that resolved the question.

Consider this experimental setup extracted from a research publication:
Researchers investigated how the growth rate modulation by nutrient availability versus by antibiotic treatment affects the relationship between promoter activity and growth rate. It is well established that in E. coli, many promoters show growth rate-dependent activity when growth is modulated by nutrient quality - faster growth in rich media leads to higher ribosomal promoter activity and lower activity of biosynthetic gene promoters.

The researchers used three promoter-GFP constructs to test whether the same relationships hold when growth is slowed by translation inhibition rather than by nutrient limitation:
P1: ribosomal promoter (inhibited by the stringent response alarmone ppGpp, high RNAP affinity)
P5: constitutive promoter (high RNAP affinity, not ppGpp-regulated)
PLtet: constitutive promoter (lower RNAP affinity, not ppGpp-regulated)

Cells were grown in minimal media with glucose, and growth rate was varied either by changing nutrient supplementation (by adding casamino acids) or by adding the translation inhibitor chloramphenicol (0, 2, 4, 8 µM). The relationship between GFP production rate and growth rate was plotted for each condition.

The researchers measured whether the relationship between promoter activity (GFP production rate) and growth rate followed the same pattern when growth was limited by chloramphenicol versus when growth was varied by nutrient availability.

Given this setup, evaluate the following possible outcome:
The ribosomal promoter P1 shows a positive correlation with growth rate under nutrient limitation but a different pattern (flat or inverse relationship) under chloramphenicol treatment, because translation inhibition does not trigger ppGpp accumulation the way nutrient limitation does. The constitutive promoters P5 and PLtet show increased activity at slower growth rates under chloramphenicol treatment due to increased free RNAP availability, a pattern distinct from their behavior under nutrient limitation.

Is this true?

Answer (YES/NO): NO